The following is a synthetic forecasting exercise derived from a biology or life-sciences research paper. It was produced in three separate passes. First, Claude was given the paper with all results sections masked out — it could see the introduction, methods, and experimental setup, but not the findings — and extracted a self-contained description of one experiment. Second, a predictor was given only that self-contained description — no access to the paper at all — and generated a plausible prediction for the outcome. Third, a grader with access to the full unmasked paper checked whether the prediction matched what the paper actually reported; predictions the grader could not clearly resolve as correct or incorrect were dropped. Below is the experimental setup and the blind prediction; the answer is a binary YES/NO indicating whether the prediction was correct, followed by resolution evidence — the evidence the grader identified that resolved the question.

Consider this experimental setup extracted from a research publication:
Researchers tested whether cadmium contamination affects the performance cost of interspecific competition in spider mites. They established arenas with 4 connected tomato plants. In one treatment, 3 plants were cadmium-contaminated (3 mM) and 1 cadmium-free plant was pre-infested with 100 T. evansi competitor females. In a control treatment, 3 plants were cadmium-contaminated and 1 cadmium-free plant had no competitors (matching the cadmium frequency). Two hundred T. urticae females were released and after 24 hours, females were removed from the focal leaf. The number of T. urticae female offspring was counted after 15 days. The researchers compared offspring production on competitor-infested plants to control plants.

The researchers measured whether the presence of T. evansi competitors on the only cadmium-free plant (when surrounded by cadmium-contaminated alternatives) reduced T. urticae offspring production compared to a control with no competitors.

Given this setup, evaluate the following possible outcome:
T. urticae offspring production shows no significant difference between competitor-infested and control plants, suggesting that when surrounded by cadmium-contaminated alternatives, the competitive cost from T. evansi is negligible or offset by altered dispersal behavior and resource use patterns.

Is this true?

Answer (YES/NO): YES